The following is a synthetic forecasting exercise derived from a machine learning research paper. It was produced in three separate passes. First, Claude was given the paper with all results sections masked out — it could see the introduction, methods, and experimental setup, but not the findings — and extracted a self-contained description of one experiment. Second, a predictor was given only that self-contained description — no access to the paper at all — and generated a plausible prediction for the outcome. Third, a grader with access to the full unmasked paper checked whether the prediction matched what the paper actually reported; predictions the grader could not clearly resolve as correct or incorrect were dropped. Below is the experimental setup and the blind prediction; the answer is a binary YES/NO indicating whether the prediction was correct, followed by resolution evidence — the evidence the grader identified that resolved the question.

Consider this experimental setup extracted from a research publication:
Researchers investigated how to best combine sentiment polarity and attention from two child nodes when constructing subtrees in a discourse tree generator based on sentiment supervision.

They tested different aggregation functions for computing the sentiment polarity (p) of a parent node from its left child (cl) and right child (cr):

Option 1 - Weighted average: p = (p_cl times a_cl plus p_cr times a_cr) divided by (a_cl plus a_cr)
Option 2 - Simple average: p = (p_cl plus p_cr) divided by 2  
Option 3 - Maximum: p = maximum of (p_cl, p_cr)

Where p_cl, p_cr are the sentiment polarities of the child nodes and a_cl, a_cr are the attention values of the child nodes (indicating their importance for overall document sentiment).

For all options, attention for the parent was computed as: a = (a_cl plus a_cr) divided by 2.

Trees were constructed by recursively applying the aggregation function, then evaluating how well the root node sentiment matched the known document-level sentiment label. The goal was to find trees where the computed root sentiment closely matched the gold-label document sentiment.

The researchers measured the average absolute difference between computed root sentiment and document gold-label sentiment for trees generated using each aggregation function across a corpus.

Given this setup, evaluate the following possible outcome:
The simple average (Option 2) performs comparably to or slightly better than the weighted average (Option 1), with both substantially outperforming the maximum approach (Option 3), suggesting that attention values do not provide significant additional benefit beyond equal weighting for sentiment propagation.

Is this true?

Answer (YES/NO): NO